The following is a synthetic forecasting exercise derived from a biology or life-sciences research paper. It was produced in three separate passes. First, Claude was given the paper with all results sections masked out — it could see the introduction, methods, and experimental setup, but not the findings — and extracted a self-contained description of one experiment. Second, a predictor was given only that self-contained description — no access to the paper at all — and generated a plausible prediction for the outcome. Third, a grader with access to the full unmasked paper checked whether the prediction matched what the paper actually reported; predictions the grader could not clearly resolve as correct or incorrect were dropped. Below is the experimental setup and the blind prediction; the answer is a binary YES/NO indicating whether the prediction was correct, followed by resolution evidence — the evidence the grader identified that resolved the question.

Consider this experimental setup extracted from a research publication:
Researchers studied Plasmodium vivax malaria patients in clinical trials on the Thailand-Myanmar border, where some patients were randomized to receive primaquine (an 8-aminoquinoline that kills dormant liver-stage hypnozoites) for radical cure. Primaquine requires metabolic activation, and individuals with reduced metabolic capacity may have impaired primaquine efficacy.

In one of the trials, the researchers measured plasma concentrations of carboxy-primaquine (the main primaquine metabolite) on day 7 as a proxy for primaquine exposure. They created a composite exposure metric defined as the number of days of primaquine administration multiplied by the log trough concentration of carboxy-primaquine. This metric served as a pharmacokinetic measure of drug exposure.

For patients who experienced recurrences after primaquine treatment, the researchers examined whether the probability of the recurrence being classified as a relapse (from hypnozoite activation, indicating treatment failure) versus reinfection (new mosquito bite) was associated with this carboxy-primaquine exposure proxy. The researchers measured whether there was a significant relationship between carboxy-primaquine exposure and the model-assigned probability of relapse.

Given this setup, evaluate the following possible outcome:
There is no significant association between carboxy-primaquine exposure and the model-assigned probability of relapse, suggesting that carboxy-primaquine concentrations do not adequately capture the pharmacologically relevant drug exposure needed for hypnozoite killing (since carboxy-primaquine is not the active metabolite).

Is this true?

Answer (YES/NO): YES